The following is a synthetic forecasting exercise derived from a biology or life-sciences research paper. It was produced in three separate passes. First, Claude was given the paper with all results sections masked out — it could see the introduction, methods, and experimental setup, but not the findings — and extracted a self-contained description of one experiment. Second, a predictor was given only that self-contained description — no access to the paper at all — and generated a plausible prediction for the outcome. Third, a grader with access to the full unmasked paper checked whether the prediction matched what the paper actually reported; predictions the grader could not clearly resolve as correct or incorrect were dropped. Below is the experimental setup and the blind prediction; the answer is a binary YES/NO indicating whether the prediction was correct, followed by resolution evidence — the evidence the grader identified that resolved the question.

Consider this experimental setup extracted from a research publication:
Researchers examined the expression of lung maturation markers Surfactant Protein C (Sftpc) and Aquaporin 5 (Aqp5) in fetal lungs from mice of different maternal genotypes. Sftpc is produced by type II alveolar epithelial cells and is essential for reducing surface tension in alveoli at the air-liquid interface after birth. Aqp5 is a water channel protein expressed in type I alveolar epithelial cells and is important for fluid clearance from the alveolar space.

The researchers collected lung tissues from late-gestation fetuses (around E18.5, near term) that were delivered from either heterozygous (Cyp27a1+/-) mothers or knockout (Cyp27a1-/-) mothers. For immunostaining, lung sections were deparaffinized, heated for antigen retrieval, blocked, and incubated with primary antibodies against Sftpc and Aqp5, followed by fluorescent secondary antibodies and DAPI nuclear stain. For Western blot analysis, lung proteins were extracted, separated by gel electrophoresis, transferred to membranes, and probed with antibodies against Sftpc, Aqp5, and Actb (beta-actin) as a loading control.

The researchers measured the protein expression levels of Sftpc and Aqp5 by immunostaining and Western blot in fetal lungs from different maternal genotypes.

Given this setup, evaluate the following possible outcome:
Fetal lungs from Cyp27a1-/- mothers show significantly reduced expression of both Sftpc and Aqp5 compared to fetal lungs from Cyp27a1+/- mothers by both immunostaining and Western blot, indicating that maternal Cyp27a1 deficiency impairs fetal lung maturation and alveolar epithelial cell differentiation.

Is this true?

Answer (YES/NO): YES